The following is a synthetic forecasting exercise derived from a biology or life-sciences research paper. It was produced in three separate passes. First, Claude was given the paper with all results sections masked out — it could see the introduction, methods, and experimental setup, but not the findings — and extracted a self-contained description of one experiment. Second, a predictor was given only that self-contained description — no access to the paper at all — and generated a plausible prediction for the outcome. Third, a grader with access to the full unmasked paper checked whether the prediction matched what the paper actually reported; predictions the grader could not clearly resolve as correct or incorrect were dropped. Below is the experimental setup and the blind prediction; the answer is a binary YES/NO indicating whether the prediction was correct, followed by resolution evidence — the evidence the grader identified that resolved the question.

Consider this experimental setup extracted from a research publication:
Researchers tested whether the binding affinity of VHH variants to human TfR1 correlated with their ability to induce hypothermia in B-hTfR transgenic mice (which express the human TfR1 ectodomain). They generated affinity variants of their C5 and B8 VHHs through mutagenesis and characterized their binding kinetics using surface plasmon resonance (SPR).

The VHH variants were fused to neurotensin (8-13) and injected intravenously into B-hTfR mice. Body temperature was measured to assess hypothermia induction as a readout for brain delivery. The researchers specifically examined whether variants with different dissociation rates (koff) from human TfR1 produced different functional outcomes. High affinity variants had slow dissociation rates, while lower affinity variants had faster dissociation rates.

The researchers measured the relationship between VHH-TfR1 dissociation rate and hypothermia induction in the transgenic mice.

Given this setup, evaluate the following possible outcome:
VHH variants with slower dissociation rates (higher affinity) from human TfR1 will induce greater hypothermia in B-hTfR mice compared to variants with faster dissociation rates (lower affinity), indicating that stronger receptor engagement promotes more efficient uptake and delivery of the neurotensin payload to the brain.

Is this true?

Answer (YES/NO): NO